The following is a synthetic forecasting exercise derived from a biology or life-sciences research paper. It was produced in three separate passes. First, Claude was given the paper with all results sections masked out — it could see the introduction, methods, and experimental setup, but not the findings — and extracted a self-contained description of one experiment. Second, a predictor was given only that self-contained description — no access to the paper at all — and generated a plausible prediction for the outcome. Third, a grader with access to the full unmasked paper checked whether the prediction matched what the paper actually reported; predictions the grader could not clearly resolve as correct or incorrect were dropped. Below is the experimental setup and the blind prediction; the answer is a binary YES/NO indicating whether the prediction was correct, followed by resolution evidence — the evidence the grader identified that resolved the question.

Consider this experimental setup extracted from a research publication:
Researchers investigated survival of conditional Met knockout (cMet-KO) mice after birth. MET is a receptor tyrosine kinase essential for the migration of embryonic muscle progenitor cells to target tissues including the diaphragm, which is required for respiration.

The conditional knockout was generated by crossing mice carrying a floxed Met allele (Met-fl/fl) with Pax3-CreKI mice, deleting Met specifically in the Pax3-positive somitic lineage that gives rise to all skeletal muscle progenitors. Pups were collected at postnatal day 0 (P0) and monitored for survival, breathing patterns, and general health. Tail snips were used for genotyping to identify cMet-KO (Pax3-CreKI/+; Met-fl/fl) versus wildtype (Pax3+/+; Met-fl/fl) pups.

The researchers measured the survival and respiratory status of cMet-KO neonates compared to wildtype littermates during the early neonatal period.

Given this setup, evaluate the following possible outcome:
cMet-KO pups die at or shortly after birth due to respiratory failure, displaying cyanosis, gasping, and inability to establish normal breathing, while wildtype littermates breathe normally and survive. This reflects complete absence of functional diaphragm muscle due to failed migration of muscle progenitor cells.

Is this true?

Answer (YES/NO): YES